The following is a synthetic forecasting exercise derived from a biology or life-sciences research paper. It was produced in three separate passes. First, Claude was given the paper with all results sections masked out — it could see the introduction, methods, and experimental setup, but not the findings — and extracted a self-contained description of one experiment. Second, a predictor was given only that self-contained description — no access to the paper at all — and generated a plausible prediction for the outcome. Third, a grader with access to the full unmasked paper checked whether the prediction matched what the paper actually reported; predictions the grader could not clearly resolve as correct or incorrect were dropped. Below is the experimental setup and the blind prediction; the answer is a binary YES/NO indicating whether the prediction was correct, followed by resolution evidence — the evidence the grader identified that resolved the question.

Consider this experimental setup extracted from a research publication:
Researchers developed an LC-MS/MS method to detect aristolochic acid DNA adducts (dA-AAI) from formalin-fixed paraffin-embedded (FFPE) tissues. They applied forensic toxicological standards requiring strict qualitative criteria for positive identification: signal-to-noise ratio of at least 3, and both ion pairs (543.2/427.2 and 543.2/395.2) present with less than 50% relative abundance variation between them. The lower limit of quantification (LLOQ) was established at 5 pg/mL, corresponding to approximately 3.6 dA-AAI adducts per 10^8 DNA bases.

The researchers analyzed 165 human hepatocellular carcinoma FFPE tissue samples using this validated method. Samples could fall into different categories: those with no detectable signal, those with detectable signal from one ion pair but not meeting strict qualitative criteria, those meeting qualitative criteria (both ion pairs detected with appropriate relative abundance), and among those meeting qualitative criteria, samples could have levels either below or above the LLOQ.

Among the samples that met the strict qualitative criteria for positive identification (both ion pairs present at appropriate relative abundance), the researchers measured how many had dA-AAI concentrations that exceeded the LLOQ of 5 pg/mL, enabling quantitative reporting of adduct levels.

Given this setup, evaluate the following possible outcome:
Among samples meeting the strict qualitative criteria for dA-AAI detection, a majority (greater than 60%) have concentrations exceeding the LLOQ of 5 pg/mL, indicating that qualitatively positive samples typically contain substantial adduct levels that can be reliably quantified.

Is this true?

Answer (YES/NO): YES